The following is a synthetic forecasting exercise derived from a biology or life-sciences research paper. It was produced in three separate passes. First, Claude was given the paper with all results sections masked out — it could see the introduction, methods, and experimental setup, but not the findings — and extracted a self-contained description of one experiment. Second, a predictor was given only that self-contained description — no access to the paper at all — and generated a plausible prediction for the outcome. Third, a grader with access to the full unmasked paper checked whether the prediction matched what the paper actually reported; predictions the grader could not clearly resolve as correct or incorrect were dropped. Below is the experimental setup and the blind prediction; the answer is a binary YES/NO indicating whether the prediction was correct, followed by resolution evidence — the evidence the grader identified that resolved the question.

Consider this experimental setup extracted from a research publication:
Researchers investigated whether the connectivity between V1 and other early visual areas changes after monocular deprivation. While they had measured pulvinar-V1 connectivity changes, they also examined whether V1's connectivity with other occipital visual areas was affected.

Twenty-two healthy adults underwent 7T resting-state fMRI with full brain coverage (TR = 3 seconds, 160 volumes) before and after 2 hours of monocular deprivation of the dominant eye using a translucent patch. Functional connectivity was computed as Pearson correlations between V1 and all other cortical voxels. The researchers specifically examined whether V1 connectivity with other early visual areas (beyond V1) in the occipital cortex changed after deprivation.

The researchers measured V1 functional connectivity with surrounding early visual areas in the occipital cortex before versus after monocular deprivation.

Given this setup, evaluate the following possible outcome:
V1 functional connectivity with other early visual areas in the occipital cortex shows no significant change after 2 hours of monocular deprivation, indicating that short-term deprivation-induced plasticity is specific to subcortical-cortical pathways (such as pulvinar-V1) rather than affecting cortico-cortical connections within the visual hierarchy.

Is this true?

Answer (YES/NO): NO